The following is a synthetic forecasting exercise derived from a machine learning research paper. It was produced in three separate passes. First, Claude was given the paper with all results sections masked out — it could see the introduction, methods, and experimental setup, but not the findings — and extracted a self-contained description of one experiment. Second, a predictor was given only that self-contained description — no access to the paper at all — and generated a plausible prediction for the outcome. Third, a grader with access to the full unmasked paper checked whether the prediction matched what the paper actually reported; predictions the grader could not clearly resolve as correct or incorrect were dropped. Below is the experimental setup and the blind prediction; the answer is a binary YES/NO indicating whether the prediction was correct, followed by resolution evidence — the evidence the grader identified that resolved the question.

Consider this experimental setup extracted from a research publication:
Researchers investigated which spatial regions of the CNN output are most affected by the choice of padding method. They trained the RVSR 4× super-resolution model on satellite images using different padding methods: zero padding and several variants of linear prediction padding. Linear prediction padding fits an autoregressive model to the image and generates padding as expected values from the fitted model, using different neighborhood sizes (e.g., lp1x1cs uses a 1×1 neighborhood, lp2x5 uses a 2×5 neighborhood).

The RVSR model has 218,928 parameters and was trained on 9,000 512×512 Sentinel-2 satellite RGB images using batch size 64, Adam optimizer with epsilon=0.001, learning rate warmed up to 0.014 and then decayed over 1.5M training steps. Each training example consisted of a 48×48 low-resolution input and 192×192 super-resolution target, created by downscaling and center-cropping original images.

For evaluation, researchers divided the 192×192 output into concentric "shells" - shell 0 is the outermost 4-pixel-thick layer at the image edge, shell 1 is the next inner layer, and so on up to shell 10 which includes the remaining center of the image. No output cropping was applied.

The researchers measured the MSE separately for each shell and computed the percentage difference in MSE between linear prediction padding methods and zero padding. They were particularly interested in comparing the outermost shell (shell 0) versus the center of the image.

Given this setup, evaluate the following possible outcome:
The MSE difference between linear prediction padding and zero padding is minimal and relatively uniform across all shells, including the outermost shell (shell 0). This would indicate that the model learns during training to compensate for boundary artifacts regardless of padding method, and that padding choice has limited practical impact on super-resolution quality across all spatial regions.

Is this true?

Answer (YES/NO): NO